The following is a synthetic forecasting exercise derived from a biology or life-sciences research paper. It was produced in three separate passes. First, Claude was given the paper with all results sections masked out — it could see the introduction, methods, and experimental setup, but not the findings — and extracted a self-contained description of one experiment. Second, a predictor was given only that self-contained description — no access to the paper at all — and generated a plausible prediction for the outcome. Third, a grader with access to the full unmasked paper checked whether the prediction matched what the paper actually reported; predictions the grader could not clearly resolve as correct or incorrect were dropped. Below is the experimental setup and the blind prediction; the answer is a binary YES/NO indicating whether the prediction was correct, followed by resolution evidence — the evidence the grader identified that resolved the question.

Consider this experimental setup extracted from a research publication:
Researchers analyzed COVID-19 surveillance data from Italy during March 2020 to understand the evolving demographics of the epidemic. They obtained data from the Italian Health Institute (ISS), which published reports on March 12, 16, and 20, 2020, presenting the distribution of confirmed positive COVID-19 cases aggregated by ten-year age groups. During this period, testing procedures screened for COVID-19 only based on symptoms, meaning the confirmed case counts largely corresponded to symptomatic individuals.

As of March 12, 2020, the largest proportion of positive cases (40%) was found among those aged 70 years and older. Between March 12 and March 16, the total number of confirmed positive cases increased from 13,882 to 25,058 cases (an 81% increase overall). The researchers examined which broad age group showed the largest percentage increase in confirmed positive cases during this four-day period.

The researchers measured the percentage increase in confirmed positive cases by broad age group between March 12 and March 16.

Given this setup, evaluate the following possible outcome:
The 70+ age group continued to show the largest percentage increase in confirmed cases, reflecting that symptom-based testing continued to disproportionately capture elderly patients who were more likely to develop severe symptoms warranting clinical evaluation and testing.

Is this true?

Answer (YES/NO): NO